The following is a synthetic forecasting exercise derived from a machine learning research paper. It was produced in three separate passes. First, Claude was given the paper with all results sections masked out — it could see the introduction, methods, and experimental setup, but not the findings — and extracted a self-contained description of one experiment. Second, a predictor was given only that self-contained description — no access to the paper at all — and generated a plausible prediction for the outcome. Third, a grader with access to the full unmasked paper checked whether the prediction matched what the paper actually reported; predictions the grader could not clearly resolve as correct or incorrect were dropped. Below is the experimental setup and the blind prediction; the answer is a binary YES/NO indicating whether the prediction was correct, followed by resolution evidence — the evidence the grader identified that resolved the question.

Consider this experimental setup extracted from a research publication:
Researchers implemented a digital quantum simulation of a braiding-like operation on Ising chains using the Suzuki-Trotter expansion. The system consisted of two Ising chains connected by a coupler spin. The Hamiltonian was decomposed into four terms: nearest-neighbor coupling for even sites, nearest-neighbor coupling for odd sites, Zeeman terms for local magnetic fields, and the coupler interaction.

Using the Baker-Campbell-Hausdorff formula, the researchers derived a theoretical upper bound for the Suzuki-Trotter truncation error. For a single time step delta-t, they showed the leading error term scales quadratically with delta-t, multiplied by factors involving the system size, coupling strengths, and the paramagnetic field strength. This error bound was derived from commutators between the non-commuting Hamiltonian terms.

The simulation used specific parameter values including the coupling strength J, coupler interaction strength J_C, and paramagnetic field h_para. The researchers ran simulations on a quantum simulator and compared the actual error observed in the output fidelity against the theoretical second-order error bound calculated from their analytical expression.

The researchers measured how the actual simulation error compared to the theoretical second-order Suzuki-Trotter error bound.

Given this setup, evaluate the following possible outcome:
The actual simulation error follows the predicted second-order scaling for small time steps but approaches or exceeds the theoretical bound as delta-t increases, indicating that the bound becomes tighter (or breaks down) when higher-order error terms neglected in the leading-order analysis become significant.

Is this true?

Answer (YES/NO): NO